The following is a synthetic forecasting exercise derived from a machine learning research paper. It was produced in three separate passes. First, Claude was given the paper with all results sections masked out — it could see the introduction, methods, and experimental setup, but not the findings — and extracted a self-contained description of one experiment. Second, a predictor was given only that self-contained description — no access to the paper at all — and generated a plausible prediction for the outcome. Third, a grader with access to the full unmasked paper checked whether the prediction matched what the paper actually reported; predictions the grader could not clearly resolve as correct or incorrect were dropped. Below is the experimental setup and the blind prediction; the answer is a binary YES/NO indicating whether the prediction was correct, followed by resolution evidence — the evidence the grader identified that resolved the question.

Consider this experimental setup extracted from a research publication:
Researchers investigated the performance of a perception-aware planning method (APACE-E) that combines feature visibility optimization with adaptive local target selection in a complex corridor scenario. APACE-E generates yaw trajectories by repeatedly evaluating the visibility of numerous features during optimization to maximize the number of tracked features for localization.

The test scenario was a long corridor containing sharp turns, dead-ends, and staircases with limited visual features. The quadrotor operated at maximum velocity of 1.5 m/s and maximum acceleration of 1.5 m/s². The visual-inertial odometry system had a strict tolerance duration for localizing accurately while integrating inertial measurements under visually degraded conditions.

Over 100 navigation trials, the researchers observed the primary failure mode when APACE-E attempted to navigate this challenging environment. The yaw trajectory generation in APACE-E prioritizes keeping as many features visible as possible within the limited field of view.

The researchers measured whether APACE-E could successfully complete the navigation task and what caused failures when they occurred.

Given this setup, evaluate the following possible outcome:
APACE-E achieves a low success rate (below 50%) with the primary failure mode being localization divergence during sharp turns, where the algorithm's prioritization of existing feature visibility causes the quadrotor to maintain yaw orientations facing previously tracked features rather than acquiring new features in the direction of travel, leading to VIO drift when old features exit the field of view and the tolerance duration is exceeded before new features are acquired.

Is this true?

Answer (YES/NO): NO